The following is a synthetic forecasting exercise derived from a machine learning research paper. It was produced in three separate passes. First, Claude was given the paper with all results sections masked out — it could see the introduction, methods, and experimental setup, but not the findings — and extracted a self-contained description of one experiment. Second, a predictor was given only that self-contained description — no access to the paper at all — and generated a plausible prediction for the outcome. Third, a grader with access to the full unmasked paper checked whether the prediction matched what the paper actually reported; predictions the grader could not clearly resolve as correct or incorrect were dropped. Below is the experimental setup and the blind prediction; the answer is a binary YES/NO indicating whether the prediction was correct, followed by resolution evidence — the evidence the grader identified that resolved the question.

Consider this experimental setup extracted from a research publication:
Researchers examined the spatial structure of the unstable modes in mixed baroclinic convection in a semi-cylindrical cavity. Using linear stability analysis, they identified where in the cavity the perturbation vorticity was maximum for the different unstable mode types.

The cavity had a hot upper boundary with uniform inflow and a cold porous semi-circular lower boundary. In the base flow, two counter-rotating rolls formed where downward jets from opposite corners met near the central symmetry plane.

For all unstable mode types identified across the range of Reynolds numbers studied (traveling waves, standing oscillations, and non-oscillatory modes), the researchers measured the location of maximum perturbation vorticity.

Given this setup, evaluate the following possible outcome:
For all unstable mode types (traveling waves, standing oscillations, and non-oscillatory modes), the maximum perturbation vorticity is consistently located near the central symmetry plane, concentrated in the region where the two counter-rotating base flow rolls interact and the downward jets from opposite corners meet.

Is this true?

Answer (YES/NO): YES